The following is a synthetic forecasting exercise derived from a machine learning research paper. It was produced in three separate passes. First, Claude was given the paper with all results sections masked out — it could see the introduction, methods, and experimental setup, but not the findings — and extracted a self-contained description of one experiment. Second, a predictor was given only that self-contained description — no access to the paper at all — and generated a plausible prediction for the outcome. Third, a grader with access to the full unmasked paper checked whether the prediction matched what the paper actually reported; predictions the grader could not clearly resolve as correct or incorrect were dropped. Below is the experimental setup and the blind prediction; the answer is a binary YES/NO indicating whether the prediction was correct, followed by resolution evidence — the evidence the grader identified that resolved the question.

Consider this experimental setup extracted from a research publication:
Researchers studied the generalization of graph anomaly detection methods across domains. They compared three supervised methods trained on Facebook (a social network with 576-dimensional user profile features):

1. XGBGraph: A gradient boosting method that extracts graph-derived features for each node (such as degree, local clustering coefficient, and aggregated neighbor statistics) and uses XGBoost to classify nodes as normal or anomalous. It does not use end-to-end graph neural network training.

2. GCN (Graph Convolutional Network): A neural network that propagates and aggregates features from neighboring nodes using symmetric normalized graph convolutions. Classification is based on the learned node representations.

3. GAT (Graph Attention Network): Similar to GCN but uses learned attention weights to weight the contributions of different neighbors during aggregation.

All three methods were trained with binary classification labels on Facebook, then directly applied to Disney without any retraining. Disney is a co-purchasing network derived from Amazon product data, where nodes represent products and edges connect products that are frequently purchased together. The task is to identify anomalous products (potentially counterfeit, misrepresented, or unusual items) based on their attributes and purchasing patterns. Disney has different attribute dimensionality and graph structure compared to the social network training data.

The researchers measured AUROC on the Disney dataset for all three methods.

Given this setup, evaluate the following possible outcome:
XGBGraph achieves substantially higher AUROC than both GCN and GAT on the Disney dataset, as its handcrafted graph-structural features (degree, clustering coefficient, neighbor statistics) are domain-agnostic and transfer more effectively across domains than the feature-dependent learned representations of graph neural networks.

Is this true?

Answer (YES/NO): YES